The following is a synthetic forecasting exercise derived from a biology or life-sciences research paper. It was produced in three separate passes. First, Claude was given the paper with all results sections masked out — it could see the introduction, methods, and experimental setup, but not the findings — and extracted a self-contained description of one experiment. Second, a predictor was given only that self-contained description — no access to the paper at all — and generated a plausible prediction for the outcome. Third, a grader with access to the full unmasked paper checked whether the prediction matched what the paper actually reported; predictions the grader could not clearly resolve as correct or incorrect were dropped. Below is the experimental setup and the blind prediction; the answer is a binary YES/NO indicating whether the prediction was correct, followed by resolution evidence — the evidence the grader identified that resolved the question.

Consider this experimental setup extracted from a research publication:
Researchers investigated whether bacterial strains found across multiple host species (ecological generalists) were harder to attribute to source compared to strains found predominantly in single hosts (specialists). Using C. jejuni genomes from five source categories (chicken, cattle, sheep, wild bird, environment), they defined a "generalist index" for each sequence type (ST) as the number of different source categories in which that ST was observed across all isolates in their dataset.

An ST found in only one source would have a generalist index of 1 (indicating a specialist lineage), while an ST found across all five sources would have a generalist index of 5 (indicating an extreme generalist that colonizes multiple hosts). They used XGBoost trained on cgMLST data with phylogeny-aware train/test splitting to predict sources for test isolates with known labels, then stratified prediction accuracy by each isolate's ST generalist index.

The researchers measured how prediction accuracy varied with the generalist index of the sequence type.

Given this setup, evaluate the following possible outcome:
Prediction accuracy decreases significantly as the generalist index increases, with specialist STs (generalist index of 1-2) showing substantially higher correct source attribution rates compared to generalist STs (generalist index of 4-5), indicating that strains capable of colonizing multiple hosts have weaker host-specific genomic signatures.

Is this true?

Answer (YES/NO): YES